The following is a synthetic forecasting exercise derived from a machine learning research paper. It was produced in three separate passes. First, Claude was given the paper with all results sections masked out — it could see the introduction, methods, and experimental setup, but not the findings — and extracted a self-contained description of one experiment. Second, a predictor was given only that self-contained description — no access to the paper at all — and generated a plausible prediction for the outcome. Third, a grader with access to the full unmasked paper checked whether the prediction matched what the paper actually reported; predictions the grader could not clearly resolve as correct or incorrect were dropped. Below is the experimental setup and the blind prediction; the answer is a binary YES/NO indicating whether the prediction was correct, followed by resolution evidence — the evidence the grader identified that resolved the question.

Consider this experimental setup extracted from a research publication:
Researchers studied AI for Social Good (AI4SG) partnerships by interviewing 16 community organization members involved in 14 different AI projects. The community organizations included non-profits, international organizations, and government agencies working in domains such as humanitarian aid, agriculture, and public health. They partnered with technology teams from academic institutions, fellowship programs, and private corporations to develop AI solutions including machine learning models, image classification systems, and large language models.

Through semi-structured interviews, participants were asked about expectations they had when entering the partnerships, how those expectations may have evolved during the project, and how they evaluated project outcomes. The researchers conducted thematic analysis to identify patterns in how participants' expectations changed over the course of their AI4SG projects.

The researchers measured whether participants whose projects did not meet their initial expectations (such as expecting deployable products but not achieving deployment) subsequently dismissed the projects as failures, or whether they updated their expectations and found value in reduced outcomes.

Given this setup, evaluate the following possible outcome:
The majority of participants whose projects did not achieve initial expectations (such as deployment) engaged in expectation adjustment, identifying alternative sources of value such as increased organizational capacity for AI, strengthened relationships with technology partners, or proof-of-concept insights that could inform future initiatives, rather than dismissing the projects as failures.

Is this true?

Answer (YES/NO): YES